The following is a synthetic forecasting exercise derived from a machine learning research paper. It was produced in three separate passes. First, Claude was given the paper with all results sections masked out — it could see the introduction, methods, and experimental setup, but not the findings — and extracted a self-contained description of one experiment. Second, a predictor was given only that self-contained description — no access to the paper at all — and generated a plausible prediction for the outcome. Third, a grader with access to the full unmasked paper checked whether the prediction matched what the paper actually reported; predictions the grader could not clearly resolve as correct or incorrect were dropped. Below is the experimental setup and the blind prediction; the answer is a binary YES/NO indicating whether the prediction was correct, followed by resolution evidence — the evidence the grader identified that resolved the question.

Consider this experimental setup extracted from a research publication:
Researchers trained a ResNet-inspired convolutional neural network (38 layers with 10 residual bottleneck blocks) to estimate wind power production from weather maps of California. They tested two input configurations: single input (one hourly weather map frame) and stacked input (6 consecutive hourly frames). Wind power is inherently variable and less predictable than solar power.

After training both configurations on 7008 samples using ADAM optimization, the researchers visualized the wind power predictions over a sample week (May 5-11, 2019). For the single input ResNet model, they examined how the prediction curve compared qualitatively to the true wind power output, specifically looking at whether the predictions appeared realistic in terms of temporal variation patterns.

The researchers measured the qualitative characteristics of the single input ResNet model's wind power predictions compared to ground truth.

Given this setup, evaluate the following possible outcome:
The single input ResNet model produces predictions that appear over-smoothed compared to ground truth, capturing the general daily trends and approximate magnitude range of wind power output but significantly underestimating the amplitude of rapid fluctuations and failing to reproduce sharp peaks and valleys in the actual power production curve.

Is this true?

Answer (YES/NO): NO